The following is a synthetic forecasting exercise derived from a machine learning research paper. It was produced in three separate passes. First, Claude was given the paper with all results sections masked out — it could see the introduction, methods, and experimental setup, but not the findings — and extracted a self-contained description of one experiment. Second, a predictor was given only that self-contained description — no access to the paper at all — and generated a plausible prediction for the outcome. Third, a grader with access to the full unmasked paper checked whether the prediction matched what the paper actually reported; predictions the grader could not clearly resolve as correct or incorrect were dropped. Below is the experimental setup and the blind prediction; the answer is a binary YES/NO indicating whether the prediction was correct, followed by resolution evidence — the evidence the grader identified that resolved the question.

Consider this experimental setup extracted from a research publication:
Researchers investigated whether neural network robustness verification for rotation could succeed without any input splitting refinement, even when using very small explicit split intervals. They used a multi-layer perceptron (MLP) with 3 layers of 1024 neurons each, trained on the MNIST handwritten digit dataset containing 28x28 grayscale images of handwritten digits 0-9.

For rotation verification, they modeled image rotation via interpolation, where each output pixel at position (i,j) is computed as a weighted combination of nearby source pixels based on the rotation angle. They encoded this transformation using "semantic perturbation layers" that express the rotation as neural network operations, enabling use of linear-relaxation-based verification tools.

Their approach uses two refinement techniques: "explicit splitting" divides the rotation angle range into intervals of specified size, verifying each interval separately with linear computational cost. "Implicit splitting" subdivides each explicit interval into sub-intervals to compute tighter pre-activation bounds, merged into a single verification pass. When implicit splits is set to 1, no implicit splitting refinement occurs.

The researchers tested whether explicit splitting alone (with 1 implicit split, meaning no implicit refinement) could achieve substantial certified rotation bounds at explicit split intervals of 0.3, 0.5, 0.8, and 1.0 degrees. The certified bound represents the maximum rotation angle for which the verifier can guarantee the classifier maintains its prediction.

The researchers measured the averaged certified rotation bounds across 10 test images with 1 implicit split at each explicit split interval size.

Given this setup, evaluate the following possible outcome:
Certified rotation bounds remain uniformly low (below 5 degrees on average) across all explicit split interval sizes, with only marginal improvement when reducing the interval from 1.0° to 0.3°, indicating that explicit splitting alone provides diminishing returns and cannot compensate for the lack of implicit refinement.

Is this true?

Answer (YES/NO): YES